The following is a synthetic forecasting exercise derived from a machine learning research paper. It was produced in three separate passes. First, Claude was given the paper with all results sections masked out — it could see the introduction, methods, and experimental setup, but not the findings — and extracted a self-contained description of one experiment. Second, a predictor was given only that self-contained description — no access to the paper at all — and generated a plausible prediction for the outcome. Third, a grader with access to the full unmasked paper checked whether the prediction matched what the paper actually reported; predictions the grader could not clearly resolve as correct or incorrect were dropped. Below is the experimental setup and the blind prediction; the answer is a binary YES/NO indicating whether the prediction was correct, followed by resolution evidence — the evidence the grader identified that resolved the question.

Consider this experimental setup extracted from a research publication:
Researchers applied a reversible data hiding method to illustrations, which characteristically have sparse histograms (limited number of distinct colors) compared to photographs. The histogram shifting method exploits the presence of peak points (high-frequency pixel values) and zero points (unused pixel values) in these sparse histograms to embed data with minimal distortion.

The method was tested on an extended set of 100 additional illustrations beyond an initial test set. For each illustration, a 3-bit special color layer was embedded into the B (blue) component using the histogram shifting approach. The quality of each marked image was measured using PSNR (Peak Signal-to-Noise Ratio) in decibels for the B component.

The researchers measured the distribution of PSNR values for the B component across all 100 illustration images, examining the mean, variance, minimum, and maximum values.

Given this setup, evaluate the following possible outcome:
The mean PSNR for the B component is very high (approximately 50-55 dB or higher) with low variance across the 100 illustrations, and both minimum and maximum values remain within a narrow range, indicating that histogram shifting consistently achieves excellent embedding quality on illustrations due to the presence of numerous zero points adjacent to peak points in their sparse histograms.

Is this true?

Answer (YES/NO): NO